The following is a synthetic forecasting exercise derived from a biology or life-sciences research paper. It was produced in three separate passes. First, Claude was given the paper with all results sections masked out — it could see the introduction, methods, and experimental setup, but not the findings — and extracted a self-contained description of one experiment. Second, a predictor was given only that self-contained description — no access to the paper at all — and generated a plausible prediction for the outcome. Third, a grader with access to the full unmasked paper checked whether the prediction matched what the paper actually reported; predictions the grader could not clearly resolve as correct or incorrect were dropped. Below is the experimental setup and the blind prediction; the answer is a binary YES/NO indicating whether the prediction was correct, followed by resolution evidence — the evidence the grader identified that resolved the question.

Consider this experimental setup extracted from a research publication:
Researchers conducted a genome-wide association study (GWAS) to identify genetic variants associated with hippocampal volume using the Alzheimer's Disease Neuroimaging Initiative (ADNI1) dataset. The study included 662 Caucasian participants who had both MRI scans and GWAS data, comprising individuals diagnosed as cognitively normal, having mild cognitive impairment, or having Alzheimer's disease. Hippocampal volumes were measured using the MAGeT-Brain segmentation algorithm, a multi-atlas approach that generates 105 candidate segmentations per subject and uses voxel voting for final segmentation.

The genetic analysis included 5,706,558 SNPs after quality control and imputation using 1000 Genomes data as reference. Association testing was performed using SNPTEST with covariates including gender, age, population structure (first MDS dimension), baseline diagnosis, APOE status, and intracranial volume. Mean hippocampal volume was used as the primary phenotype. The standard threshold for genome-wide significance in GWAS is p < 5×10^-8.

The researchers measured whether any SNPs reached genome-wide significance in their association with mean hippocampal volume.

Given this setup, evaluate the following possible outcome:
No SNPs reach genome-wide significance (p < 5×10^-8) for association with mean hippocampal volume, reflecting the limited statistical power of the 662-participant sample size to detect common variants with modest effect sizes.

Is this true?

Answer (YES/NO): YES